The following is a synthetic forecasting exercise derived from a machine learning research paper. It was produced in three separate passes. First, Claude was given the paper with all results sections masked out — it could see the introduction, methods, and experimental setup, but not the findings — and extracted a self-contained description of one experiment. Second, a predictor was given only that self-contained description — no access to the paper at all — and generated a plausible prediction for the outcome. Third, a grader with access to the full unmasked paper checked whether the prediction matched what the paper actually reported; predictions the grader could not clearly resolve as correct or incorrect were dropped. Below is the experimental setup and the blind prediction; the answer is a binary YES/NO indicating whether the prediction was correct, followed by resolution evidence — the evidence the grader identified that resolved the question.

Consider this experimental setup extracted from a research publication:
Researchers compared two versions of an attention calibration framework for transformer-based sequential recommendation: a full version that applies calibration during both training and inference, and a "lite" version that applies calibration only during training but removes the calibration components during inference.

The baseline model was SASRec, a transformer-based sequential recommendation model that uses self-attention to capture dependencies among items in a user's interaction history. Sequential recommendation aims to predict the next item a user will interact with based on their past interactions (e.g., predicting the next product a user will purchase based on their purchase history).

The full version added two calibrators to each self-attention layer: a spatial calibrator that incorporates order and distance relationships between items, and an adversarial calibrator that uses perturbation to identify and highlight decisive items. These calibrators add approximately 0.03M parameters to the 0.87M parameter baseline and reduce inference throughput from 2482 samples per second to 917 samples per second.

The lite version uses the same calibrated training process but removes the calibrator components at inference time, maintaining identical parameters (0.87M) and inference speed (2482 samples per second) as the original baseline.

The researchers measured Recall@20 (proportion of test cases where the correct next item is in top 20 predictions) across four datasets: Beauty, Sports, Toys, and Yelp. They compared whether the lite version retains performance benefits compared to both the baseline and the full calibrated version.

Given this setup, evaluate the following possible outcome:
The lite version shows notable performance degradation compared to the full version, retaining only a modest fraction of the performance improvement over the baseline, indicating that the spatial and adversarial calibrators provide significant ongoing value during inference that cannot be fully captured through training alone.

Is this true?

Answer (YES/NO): NO